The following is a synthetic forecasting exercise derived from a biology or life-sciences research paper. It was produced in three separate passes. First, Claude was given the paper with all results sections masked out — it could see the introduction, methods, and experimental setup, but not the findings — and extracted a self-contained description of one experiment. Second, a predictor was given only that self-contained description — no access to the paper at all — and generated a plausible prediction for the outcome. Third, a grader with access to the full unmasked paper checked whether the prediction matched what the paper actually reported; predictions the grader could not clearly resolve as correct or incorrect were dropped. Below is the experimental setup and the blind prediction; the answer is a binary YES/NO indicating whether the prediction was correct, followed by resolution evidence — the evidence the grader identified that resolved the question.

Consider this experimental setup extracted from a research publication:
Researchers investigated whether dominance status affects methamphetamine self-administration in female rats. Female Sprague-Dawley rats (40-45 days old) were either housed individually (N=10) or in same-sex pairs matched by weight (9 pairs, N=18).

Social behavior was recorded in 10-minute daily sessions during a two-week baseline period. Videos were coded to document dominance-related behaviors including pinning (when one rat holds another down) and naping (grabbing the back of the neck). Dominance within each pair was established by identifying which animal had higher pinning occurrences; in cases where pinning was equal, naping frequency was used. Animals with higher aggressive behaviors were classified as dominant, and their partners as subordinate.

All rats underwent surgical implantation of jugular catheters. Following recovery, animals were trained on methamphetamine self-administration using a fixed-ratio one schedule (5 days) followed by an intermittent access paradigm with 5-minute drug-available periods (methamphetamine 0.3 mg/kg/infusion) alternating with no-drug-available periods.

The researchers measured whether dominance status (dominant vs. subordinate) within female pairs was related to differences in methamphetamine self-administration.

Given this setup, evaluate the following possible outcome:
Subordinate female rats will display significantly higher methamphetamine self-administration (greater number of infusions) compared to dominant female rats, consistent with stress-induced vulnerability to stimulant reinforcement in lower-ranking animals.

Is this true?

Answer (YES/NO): NO